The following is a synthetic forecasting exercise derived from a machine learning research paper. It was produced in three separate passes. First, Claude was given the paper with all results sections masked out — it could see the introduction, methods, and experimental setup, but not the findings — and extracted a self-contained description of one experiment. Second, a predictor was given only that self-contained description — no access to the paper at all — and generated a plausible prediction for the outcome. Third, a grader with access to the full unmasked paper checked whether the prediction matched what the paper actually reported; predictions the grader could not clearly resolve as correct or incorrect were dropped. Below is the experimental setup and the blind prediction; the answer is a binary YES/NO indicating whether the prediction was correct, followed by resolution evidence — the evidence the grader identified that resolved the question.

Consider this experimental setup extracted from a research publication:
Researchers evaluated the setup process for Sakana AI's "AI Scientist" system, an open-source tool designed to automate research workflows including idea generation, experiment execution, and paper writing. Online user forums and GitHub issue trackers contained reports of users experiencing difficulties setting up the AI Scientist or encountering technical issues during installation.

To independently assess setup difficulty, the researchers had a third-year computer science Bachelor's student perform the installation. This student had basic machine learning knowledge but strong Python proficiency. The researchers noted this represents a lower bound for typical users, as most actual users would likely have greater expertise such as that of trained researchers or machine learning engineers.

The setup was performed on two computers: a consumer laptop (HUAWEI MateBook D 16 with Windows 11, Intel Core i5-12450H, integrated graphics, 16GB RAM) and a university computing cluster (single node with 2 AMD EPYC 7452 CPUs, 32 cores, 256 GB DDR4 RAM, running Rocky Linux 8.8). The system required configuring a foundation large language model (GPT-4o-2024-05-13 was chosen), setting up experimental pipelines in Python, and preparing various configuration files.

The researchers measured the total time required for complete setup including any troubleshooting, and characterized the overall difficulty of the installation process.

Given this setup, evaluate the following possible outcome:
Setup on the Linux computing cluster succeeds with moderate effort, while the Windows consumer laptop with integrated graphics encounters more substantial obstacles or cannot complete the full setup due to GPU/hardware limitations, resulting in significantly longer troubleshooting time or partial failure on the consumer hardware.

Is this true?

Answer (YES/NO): NO